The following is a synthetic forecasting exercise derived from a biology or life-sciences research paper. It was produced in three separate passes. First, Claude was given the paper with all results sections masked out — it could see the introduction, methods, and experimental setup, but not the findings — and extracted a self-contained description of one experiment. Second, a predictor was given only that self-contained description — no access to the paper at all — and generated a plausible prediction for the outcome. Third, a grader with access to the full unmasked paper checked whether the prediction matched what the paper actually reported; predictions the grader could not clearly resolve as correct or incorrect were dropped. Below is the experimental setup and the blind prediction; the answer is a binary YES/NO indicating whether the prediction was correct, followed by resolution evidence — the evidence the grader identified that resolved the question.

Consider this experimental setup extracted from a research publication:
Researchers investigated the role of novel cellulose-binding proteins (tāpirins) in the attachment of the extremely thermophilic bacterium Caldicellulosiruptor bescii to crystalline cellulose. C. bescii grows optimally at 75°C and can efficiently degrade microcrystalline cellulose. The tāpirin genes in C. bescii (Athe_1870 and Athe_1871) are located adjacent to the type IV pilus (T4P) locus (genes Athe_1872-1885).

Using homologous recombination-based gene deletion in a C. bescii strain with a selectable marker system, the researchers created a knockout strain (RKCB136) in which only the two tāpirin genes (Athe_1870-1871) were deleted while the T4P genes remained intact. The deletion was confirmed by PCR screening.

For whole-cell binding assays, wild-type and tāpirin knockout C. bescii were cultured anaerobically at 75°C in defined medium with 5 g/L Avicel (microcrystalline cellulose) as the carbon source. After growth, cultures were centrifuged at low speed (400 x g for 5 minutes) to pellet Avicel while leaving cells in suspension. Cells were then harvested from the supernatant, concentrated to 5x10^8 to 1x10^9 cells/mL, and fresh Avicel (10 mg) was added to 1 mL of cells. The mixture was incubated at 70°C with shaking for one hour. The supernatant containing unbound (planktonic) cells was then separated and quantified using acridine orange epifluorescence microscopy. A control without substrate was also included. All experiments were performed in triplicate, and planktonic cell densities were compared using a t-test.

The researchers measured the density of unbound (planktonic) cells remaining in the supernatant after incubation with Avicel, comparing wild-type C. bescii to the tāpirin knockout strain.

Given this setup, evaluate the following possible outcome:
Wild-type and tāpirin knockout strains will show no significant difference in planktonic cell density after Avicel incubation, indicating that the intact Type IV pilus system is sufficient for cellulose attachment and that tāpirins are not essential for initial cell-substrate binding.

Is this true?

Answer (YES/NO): NO